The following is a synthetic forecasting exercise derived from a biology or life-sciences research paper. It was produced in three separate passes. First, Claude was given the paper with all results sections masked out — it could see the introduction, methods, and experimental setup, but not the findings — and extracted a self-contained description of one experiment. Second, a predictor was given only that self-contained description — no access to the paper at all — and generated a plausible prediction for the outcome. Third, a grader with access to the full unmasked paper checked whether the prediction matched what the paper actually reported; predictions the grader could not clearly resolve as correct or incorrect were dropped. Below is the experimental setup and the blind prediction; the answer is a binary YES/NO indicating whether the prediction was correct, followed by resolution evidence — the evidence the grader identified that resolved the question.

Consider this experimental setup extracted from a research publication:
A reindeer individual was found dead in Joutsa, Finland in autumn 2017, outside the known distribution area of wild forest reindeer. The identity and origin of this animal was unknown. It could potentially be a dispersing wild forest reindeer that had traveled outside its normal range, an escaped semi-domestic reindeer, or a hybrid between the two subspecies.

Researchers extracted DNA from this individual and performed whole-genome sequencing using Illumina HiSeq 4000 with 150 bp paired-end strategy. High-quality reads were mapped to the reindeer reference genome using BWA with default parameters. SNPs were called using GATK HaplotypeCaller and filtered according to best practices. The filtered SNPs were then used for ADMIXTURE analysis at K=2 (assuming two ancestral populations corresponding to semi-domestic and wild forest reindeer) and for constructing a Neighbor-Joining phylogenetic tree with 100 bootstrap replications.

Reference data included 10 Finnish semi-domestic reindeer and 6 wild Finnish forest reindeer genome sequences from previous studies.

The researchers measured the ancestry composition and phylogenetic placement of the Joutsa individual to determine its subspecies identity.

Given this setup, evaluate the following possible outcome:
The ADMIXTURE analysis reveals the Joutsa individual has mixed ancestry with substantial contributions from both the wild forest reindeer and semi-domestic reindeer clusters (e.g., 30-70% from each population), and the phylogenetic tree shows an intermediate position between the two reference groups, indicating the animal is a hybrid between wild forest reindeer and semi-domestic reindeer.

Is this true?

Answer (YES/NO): NO